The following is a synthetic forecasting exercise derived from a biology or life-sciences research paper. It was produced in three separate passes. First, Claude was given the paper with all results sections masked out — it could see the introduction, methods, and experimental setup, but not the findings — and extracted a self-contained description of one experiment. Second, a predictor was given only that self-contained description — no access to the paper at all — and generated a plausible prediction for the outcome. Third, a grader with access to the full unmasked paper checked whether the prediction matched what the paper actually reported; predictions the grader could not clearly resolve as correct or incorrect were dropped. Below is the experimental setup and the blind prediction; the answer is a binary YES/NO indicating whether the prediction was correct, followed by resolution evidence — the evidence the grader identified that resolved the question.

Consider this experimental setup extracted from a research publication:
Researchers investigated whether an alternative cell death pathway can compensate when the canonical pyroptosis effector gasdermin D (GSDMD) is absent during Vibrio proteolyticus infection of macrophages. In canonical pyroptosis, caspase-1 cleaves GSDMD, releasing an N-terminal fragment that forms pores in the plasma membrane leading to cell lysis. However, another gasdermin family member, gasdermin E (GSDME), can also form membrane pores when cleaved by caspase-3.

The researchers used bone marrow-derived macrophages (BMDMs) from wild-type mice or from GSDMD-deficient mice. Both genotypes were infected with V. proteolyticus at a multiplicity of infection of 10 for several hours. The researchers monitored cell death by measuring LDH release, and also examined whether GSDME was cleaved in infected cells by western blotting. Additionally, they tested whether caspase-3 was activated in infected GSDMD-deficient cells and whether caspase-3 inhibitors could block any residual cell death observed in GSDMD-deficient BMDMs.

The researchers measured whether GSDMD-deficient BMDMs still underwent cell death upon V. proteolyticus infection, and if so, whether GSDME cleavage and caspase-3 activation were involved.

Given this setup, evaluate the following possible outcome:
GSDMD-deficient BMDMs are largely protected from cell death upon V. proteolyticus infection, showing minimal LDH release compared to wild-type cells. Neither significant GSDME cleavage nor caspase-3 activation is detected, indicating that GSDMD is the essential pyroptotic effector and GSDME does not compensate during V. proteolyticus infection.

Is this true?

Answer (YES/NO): NO